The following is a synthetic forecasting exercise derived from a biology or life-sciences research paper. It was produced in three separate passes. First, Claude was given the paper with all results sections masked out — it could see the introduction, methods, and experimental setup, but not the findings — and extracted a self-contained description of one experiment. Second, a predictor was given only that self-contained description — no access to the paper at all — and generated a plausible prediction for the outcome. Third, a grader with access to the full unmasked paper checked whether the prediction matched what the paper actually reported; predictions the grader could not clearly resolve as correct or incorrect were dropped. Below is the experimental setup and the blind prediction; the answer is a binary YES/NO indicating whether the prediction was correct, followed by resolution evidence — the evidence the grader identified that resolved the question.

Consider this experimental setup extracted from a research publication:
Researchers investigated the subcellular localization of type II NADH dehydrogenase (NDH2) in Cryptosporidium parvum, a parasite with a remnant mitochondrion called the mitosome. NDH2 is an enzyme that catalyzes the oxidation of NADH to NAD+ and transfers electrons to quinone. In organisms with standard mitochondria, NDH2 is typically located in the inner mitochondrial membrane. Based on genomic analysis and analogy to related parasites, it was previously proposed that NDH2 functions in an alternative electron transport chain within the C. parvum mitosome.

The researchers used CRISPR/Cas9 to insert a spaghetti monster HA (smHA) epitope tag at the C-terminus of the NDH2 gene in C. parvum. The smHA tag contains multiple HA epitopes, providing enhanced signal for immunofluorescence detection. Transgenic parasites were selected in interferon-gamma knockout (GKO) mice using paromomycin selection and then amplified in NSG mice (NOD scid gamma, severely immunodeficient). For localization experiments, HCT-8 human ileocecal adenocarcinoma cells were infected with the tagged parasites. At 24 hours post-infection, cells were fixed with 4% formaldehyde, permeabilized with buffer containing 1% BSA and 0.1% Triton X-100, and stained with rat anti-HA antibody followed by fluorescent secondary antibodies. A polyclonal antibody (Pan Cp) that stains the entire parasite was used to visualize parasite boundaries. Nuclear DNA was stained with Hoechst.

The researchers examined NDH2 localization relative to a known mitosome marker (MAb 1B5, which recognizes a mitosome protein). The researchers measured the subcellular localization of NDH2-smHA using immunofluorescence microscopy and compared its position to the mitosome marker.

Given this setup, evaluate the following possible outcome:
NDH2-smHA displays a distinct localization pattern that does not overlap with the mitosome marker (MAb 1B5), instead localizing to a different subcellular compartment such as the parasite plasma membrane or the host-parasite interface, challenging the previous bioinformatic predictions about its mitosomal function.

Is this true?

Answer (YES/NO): YES